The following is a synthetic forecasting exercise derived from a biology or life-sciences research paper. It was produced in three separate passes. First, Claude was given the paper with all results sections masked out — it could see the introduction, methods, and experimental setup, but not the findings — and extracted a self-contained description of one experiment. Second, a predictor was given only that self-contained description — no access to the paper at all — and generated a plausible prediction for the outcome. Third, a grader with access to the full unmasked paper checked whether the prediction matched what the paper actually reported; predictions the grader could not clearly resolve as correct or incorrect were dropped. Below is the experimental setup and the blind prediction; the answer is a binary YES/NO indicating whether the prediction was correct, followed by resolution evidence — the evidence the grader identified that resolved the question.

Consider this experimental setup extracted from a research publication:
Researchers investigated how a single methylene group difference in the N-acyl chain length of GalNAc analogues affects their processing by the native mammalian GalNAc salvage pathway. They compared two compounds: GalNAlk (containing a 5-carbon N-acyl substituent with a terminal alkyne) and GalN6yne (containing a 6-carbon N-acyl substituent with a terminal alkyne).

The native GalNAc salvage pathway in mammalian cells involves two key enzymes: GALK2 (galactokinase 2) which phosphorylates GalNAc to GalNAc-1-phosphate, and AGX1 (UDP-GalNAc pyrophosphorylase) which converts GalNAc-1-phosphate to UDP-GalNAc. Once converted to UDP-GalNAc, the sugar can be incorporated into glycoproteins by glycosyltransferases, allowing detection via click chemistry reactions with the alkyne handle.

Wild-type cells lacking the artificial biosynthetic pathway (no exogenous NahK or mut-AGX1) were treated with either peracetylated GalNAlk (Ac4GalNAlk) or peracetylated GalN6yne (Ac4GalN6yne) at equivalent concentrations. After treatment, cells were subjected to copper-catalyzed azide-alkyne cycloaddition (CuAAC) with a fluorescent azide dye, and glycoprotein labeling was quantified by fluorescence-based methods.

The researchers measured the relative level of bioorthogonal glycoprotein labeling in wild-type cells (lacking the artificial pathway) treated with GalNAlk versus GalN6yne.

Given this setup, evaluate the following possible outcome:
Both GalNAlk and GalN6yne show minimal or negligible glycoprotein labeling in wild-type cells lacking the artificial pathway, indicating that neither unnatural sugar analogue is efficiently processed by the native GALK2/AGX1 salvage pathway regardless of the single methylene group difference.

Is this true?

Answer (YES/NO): NO